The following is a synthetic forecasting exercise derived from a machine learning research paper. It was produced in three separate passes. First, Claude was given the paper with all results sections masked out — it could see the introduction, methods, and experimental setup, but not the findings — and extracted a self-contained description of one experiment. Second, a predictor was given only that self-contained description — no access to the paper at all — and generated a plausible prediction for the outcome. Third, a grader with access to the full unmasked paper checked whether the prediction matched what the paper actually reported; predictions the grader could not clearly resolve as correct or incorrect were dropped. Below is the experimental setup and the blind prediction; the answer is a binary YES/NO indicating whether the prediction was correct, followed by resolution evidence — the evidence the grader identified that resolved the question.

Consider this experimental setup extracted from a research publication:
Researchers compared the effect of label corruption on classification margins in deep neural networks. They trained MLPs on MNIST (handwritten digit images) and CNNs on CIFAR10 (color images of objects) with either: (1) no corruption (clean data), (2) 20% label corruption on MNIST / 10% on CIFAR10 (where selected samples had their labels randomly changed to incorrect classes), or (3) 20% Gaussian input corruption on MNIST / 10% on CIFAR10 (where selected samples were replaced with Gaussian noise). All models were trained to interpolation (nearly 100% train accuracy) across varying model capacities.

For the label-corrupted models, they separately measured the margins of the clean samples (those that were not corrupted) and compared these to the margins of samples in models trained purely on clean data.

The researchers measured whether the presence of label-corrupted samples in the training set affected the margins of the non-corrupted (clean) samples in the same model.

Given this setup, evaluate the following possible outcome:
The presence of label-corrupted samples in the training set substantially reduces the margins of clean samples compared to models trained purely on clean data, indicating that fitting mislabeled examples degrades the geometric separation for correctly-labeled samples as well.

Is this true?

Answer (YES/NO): YES